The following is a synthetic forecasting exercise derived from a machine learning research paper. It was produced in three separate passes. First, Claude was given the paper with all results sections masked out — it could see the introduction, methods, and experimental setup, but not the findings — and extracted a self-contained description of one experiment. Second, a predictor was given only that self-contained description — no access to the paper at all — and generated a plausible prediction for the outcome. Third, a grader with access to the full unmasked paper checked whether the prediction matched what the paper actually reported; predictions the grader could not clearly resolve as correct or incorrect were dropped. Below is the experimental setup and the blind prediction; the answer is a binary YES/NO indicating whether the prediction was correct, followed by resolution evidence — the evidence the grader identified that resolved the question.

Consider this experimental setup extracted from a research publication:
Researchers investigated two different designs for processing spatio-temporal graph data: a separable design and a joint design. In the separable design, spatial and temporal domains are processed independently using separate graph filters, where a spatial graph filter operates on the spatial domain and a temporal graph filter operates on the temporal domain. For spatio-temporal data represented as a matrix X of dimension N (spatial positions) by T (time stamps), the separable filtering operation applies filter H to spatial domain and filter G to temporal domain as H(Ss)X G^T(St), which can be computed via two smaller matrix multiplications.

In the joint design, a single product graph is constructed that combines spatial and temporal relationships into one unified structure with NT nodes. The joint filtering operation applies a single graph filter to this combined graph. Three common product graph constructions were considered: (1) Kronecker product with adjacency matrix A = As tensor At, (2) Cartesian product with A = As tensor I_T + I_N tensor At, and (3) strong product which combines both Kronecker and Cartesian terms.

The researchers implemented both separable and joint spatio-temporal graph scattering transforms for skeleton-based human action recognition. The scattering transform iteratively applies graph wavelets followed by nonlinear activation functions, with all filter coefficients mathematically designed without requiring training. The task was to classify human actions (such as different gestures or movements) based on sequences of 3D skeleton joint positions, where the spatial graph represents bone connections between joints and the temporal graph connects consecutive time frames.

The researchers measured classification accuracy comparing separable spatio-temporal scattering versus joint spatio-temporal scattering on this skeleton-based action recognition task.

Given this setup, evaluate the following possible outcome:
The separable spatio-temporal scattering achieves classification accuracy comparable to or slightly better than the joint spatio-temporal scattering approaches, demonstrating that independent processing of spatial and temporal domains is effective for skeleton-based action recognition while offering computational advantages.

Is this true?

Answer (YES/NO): NO